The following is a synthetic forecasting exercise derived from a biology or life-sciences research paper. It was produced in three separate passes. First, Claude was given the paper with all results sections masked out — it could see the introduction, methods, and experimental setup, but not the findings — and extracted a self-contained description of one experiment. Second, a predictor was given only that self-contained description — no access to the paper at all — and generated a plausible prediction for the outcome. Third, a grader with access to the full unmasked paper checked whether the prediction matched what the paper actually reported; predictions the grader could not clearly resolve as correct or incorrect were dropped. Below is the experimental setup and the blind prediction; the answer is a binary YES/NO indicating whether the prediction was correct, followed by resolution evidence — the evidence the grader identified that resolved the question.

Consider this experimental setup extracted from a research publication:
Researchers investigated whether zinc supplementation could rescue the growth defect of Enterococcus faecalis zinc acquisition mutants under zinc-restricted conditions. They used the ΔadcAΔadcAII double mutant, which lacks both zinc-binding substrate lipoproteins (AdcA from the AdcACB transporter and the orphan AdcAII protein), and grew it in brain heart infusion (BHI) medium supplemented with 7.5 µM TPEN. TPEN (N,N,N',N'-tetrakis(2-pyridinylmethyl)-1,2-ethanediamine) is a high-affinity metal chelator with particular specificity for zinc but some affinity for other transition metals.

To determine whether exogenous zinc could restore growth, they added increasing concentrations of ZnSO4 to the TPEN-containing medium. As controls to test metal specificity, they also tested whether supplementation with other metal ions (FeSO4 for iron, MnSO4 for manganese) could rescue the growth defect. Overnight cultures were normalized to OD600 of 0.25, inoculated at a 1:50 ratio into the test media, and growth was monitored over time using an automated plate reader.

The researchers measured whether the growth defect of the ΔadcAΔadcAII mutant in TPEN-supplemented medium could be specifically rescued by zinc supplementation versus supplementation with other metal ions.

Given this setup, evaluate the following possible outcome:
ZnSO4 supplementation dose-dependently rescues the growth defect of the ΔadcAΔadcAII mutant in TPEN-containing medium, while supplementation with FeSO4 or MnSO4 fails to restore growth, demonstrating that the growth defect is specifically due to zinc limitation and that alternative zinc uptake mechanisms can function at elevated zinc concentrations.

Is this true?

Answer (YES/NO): NO